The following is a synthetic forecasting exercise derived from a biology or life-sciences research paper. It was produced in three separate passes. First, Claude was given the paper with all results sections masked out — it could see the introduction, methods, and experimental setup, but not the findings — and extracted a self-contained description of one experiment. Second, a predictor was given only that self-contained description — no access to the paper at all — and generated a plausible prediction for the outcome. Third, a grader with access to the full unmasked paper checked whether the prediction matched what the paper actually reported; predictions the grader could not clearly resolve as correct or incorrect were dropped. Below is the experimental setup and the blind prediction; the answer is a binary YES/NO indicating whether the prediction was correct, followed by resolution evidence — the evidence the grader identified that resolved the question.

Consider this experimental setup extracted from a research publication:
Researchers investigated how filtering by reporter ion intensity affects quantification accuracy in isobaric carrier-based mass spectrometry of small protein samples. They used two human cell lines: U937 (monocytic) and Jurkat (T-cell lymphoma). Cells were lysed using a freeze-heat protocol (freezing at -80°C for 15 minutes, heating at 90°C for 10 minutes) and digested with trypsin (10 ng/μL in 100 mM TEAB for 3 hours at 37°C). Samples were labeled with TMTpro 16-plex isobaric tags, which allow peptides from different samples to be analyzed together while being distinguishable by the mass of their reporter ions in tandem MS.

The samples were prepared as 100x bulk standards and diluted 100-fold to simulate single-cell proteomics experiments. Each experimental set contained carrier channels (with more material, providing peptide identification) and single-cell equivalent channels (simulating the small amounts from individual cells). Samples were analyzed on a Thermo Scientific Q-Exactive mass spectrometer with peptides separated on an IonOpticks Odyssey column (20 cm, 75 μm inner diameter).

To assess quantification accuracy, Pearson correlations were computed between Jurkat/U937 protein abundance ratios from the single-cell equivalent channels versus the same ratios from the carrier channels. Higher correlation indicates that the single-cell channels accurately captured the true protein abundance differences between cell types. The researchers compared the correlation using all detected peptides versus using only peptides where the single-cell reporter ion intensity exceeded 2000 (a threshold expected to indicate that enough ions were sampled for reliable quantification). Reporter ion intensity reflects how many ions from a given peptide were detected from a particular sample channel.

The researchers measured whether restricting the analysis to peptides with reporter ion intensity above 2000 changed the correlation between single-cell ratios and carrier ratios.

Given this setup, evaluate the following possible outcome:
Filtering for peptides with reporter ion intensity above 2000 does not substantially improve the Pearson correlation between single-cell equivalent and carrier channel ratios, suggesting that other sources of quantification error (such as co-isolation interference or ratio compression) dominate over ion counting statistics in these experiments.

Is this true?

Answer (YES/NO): NO